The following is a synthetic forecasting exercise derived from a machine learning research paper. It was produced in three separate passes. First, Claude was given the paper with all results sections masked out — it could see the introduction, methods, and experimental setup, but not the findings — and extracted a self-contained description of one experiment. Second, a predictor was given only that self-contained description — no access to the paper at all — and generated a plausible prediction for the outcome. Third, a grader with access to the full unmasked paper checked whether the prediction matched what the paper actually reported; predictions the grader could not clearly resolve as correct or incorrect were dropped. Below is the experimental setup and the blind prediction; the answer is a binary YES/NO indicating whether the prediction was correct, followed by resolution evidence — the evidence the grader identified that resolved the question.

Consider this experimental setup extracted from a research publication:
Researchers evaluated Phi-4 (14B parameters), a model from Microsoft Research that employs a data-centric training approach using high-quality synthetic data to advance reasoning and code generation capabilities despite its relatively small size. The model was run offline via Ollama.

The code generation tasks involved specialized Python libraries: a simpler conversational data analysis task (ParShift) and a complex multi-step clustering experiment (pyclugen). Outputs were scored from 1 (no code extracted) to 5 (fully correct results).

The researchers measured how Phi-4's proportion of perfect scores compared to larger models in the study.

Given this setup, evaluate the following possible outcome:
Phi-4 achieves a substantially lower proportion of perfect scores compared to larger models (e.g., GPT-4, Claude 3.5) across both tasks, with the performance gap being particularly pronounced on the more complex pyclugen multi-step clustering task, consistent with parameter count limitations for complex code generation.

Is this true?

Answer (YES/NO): NO